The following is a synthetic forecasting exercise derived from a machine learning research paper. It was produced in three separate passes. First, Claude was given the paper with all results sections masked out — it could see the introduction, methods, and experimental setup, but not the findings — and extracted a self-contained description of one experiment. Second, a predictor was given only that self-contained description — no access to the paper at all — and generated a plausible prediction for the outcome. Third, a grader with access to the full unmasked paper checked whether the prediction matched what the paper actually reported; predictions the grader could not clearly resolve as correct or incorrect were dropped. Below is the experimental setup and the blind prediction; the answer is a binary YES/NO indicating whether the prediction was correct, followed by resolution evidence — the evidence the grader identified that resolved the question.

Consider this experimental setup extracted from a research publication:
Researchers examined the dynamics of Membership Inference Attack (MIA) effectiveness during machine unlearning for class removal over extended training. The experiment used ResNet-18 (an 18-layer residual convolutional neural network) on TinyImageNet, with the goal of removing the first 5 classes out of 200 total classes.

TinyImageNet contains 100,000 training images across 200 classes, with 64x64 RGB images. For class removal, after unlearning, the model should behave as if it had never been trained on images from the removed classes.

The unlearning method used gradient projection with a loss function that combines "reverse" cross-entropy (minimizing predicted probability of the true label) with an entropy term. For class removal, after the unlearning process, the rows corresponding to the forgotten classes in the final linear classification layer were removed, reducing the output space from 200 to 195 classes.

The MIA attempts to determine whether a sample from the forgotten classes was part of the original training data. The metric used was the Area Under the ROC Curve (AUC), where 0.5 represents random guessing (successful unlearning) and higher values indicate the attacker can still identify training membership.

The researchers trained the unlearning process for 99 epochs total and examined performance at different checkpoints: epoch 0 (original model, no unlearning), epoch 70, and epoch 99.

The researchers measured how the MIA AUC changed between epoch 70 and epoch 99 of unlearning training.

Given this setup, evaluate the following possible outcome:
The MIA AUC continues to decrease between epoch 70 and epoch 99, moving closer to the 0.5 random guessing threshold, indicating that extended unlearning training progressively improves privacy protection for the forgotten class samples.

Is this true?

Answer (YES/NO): NO